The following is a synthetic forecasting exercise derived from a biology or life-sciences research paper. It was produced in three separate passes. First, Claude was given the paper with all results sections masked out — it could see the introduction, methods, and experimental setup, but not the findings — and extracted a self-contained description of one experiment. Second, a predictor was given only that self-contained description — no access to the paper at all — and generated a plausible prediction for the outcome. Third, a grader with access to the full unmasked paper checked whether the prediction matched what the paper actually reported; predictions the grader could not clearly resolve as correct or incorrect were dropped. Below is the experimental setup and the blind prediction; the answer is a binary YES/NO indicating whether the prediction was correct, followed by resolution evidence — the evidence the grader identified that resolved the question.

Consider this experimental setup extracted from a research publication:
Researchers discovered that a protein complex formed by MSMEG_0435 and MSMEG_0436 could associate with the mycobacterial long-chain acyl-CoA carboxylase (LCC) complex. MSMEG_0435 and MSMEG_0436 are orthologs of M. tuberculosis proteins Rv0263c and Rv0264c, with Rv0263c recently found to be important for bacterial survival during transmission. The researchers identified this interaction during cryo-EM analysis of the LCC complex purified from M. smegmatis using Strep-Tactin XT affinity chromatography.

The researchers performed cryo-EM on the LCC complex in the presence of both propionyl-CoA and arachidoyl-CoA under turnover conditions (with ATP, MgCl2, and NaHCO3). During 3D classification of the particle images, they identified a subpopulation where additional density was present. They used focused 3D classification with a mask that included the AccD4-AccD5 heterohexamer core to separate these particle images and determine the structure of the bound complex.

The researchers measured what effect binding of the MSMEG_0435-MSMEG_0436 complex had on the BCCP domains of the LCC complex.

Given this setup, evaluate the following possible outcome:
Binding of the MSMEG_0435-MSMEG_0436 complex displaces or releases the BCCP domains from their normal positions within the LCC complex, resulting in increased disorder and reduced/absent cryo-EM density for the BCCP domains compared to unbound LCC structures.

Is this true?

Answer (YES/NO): NO